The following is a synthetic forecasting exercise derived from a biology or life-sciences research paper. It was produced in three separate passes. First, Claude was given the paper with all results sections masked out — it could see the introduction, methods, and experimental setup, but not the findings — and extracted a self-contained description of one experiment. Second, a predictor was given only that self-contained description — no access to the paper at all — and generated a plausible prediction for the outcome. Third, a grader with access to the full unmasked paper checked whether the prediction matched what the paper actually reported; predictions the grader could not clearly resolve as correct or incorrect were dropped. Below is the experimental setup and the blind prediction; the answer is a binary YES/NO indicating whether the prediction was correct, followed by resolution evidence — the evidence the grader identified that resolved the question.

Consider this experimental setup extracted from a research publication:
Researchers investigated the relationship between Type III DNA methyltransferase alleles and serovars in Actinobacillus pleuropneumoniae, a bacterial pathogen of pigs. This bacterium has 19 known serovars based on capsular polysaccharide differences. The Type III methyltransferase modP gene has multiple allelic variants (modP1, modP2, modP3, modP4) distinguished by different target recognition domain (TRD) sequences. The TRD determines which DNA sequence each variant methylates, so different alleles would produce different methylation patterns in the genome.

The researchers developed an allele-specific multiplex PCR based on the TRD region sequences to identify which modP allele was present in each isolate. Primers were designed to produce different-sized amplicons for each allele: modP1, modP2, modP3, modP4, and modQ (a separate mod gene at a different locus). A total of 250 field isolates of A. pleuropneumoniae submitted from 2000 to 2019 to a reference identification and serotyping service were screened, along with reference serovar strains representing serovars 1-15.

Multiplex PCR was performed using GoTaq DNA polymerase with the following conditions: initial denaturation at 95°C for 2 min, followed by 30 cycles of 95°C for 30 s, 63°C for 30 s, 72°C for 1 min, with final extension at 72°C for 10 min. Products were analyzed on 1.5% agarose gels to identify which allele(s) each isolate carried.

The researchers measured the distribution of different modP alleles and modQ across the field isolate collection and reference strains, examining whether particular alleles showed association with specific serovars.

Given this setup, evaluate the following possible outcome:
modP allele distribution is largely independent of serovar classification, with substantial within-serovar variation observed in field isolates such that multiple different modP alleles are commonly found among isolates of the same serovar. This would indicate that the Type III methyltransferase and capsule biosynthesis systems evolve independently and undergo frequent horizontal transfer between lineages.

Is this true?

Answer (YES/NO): NO